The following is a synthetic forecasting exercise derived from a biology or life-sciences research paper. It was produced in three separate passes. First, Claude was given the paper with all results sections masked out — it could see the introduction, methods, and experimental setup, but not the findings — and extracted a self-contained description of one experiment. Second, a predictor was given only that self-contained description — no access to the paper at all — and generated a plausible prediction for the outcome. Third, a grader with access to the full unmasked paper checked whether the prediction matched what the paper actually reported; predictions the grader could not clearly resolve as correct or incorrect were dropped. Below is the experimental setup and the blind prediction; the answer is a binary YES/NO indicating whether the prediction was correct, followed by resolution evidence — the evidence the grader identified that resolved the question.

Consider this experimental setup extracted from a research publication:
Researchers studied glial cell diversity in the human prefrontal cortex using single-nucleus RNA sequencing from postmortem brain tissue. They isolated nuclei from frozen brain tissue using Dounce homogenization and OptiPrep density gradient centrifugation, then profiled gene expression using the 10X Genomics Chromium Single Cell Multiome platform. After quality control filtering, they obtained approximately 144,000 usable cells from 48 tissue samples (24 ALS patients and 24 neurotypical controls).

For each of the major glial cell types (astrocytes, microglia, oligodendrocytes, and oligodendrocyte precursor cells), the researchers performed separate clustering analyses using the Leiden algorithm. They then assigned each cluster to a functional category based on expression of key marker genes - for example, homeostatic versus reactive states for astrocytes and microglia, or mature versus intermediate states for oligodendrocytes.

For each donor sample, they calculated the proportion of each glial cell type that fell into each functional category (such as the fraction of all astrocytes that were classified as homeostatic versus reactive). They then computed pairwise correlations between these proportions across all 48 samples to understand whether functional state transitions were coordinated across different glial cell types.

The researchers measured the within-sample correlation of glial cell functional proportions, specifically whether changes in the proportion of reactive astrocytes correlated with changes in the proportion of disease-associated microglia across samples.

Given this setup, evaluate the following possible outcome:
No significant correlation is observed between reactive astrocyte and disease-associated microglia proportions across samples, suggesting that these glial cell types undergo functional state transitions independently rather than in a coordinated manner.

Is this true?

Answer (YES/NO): NO